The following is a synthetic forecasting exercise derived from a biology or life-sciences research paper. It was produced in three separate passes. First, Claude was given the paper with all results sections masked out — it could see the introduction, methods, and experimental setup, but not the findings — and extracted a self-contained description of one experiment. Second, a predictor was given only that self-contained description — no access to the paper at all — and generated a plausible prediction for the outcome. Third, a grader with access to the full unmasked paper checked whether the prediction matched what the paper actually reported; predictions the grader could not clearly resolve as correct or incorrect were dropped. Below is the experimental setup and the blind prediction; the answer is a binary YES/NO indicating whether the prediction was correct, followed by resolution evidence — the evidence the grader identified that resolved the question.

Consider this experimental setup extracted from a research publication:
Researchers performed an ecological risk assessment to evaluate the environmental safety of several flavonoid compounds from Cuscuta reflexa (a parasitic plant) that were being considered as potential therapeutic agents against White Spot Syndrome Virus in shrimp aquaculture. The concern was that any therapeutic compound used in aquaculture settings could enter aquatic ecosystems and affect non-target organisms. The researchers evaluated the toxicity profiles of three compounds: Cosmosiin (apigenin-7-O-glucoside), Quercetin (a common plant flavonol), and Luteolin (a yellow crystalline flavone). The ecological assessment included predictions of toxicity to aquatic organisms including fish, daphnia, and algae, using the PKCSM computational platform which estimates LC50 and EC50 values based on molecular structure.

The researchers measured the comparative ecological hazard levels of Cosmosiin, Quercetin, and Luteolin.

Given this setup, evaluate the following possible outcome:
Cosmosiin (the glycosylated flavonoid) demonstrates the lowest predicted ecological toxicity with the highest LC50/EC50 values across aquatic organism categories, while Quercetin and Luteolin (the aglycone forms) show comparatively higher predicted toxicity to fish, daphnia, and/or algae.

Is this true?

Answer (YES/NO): YES